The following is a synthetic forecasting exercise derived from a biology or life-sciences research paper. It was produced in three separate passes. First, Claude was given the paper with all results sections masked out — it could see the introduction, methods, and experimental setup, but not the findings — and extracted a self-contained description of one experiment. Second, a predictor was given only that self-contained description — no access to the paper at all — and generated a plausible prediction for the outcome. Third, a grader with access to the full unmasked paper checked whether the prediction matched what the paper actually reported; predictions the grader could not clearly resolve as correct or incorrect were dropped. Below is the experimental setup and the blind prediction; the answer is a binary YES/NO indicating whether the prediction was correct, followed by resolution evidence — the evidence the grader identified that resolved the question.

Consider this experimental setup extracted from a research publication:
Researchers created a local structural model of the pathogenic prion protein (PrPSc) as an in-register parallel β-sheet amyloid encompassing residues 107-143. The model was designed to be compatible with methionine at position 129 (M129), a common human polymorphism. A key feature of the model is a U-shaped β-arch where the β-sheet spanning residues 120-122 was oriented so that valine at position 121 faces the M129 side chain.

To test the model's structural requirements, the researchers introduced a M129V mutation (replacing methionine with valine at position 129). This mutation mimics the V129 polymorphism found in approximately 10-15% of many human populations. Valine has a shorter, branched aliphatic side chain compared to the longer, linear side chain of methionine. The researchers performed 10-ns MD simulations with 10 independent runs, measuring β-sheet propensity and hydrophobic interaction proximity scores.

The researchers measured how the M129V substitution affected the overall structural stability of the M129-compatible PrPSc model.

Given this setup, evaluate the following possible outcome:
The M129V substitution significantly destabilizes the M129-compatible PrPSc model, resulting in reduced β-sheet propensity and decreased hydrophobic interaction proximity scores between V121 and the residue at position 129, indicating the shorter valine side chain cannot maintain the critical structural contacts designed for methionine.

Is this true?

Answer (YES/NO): NO